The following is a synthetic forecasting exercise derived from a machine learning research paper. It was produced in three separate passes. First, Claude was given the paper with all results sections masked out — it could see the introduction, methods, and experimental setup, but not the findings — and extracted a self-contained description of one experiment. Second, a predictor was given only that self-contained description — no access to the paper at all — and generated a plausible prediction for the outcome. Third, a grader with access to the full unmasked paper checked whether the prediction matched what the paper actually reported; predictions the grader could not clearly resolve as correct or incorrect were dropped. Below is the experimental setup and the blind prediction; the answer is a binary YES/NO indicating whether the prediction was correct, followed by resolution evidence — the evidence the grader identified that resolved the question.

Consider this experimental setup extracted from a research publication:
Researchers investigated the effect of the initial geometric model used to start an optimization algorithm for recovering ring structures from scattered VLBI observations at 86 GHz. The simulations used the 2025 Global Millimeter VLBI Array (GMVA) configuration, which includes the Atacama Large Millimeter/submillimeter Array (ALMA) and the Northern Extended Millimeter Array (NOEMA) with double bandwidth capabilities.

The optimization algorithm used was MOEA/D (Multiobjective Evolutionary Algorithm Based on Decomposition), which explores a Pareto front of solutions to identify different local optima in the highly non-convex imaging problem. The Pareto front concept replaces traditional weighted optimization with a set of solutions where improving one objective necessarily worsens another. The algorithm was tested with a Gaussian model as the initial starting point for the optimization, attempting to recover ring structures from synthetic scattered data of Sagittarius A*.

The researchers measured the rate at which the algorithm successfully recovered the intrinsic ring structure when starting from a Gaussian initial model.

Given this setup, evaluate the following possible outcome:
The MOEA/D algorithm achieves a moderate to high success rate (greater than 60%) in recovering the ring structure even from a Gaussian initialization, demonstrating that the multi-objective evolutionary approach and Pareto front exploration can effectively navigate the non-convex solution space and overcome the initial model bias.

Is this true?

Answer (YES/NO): NO